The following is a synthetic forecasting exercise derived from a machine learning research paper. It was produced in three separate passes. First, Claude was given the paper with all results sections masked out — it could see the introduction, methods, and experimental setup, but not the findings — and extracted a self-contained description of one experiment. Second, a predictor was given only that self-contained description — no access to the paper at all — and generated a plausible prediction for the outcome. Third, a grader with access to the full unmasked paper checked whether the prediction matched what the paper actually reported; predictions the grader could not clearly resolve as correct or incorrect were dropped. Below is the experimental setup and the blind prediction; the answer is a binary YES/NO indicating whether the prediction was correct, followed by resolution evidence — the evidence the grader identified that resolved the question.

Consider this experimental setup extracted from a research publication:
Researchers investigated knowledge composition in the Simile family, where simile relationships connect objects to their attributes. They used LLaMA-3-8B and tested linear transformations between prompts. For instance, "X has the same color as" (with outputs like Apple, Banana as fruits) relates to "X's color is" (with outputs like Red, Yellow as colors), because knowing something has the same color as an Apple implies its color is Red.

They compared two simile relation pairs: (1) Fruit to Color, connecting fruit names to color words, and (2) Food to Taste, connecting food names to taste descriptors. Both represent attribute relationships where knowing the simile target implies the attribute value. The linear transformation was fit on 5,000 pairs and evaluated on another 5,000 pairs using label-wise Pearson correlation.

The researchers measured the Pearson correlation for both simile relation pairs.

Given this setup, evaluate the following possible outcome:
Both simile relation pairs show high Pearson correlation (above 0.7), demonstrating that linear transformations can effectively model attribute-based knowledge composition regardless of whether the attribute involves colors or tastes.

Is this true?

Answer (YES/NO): NO